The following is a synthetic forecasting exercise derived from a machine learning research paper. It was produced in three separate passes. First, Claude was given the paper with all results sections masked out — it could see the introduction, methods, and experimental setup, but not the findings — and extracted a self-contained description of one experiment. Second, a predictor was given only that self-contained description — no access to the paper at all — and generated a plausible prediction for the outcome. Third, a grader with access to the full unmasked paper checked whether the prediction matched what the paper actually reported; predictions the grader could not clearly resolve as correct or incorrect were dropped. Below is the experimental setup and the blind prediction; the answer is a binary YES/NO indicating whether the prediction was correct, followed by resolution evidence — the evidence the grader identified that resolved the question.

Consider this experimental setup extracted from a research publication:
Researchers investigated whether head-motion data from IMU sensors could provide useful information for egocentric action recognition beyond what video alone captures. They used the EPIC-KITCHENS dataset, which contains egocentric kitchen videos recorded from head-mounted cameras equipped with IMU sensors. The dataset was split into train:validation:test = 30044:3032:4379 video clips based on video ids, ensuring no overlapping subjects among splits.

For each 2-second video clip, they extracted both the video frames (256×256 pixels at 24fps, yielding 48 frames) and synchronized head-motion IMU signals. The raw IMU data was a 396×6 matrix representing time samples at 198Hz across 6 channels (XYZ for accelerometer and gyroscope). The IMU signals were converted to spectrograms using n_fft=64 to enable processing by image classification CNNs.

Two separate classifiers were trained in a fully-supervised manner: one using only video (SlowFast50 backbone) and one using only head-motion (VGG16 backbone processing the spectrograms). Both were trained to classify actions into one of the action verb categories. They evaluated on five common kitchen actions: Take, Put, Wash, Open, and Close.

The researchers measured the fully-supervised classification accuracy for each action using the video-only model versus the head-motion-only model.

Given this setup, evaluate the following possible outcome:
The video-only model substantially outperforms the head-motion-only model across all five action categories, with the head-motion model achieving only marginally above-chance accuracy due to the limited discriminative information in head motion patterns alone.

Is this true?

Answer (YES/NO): NO